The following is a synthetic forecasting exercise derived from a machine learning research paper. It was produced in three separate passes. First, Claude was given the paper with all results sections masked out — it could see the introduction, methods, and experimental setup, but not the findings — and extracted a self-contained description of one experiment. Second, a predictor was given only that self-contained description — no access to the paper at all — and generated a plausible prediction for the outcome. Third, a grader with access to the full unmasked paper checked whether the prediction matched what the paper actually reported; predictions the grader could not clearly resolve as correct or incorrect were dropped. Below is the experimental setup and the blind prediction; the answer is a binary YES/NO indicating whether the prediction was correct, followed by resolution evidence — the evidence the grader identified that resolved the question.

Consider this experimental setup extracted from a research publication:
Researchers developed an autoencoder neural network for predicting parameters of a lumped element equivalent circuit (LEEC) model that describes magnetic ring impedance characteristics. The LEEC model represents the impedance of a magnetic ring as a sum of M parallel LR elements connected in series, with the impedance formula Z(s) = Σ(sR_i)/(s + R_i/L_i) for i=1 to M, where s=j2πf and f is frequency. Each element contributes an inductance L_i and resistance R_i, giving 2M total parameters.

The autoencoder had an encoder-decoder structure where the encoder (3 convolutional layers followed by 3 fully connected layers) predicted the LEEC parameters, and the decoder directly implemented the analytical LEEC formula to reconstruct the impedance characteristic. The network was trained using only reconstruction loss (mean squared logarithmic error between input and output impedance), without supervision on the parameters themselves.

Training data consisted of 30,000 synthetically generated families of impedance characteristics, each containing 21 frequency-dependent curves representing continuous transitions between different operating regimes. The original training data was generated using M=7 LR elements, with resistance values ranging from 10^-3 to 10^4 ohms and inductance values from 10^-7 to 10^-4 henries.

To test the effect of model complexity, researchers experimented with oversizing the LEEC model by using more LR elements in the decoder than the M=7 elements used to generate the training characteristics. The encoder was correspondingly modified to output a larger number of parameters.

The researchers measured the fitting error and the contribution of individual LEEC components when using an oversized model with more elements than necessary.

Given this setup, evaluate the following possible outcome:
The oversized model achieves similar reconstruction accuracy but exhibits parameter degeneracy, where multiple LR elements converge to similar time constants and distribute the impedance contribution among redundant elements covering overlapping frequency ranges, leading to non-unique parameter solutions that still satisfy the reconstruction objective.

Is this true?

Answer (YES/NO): NO